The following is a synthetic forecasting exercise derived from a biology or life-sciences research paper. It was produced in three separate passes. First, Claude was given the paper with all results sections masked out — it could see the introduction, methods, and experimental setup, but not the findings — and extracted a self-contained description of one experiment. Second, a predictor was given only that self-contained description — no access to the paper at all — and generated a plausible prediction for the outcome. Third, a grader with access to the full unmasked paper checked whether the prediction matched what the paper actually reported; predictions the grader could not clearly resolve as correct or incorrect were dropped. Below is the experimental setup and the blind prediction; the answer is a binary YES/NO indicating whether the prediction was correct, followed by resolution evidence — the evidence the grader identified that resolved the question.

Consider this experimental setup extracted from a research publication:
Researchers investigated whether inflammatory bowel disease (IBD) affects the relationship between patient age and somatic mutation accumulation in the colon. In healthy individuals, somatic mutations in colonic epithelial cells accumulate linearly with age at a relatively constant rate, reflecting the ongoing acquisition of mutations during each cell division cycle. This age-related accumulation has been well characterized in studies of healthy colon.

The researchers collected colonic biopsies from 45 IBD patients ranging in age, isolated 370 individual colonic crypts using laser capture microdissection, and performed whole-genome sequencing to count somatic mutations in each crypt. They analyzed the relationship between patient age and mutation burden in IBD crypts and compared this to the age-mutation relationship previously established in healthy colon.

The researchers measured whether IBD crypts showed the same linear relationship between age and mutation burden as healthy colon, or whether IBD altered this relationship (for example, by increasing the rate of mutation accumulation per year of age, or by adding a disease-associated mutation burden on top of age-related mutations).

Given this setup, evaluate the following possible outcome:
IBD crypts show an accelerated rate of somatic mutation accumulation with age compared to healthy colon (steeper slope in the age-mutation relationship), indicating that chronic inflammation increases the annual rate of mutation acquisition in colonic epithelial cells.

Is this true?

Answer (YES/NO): YES